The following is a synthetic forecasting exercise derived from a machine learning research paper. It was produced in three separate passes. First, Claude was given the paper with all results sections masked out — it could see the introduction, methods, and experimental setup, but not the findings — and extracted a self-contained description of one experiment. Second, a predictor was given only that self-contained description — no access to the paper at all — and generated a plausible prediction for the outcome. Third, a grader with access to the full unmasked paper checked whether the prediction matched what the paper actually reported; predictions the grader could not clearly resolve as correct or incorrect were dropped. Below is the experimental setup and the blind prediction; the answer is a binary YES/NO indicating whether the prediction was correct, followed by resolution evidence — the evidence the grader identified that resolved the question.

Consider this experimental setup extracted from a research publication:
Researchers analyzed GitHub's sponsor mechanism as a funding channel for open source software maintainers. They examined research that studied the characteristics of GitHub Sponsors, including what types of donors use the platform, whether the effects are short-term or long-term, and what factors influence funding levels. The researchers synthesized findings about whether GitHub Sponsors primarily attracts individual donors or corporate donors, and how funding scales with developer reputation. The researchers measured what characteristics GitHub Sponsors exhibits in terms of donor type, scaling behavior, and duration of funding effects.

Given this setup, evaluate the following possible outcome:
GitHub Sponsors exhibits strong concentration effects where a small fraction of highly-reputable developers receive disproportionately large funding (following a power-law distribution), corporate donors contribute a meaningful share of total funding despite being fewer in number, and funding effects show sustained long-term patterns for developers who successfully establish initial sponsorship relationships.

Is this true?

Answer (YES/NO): NO